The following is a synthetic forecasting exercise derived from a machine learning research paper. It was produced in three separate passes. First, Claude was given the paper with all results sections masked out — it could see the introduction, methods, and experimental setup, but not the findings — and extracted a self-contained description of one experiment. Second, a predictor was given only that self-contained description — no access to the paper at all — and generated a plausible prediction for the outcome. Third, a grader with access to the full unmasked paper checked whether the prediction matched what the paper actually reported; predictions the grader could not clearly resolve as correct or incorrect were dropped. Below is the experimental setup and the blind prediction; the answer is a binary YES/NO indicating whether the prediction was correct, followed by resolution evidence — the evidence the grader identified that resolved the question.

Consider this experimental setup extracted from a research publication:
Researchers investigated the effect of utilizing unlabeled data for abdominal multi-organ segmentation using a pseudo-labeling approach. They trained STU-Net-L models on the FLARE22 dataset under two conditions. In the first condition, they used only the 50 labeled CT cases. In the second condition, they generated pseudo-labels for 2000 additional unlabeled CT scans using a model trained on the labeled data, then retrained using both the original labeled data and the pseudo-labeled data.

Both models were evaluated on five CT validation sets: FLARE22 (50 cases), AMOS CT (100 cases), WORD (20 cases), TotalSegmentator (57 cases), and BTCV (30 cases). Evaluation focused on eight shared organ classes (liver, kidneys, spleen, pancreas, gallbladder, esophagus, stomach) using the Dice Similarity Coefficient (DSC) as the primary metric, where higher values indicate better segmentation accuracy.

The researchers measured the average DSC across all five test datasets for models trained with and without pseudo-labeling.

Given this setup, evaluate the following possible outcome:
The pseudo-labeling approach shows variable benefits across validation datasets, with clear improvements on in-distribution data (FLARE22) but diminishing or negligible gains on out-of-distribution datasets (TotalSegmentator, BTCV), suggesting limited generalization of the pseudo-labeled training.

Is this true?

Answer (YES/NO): NO